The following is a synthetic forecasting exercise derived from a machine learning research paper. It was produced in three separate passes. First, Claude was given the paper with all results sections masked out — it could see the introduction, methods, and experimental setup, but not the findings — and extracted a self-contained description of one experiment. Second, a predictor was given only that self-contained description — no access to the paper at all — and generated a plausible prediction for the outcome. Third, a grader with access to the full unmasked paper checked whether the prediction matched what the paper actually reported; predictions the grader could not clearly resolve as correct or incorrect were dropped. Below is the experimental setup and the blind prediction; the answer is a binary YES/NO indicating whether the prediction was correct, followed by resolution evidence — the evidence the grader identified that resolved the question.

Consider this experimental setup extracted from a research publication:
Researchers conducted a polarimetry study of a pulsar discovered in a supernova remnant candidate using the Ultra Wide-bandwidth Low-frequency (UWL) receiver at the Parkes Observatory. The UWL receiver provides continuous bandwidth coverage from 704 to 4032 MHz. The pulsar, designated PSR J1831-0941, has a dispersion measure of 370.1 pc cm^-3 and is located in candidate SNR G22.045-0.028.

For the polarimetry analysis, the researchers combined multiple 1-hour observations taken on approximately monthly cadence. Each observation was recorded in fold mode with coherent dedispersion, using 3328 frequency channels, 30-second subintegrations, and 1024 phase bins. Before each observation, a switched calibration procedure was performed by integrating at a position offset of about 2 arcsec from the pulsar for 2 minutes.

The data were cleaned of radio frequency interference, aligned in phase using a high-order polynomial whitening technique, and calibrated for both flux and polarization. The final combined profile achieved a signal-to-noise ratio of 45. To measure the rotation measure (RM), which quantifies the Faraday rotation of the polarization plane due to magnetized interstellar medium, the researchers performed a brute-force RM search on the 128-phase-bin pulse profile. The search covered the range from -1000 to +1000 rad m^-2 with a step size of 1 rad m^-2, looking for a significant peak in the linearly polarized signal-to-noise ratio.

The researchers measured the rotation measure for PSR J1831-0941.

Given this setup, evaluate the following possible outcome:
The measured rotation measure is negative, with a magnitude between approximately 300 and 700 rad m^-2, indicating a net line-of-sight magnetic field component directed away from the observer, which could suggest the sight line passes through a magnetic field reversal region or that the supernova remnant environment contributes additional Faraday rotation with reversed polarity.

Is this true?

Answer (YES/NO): NO